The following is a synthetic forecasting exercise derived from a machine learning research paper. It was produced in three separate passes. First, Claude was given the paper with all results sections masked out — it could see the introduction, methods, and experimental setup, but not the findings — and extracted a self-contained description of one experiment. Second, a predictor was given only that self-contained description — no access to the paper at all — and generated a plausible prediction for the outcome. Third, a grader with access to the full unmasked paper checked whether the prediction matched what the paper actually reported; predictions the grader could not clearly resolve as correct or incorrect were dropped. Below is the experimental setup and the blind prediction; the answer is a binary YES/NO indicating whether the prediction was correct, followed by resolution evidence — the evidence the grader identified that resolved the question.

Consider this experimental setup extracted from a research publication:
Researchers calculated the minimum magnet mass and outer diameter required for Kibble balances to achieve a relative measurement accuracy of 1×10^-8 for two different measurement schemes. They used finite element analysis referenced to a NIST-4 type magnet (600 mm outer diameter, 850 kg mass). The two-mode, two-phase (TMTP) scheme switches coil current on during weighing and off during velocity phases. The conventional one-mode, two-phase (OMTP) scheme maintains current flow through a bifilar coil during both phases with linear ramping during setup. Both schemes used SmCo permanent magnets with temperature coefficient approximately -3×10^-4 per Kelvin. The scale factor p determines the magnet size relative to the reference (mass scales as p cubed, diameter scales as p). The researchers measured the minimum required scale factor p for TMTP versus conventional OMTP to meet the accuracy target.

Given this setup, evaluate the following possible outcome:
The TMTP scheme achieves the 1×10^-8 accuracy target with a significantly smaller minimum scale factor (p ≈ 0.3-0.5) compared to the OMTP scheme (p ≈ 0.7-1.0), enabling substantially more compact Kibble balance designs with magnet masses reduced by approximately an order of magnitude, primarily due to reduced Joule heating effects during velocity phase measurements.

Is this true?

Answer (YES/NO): NO